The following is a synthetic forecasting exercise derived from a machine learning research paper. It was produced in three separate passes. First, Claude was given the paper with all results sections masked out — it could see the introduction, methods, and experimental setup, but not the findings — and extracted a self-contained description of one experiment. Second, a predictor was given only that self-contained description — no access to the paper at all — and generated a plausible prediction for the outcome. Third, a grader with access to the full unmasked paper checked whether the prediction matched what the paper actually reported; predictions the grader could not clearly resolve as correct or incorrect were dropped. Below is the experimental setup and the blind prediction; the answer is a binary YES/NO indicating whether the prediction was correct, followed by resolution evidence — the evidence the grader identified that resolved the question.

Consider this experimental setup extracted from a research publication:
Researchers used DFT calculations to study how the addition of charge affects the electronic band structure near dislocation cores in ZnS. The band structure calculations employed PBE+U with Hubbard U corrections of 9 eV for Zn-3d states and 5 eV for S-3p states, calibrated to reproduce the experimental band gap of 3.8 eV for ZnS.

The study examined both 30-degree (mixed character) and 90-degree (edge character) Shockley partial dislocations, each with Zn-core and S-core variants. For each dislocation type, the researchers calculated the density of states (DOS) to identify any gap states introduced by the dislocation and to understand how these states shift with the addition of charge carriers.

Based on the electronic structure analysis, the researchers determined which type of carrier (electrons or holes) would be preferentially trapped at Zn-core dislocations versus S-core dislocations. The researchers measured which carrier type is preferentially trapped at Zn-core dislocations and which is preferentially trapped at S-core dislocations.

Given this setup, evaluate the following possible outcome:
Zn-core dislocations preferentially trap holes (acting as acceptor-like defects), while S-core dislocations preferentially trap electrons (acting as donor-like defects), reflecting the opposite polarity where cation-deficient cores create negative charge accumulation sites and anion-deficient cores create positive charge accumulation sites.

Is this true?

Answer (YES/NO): NO